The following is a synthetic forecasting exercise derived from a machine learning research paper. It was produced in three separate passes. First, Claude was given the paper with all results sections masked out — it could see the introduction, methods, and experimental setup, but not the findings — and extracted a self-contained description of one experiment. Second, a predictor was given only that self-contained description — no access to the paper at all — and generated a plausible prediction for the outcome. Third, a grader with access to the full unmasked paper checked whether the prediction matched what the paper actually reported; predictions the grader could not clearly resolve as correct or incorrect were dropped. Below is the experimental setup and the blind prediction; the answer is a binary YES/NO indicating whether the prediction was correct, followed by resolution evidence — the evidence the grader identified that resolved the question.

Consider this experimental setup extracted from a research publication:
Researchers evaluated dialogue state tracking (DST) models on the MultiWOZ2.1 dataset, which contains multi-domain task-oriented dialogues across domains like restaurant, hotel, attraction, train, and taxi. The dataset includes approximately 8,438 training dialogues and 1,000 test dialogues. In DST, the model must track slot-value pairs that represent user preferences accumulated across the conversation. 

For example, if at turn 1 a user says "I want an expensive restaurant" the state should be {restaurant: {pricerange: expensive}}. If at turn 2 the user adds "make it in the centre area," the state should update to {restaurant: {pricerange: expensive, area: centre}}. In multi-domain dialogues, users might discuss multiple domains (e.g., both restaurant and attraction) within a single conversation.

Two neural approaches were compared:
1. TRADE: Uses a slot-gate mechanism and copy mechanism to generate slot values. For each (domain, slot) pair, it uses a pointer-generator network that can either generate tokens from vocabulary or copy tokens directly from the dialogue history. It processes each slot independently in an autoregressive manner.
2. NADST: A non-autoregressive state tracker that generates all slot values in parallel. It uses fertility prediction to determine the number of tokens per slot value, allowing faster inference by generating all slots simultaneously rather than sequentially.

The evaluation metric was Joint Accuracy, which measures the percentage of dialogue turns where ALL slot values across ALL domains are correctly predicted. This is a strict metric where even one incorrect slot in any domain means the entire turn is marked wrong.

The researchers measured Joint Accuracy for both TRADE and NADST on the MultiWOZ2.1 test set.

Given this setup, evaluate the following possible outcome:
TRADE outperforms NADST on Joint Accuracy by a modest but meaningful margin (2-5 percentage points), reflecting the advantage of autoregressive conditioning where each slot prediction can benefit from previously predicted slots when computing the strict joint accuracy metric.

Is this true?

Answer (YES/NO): NO